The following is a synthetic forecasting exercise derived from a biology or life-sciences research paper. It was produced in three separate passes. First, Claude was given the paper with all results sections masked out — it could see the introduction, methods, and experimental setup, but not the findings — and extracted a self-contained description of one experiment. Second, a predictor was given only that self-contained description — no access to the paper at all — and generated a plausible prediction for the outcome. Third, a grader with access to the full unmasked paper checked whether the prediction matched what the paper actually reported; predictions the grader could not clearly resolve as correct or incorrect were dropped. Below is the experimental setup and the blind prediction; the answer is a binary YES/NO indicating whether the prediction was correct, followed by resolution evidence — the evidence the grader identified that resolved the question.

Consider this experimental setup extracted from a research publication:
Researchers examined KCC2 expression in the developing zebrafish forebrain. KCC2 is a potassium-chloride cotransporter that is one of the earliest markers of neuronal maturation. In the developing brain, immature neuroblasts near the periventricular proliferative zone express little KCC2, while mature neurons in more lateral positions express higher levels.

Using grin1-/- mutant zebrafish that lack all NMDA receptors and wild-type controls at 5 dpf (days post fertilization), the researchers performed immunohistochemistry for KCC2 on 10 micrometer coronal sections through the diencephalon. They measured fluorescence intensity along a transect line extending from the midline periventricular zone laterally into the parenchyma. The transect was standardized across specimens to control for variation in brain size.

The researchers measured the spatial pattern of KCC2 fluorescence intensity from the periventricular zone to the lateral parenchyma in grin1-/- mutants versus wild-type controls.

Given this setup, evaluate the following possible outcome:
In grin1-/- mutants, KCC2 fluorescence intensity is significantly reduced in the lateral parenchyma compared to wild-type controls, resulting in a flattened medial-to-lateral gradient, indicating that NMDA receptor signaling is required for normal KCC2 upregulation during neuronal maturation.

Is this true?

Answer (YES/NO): YES